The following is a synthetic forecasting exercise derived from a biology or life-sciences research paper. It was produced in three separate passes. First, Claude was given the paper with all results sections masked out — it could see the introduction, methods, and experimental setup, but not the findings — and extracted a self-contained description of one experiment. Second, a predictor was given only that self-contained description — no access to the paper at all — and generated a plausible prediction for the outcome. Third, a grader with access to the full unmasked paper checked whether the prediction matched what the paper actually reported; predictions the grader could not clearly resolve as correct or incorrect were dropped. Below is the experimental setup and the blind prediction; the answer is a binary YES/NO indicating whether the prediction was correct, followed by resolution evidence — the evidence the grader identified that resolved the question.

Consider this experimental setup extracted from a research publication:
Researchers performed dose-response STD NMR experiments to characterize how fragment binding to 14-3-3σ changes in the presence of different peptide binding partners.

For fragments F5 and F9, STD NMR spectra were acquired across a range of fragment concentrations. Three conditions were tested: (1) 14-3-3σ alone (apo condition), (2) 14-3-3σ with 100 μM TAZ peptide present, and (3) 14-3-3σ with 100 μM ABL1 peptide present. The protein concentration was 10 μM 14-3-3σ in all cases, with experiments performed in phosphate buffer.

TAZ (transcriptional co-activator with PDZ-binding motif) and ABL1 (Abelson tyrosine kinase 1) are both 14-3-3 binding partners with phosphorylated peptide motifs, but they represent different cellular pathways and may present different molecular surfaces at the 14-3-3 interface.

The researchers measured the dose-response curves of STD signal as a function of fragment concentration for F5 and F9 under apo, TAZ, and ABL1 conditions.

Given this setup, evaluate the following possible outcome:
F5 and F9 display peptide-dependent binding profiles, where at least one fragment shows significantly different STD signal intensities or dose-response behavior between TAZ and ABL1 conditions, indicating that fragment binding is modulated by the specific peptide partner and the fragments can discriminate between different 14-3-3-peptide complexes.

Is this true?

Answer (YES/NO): YES